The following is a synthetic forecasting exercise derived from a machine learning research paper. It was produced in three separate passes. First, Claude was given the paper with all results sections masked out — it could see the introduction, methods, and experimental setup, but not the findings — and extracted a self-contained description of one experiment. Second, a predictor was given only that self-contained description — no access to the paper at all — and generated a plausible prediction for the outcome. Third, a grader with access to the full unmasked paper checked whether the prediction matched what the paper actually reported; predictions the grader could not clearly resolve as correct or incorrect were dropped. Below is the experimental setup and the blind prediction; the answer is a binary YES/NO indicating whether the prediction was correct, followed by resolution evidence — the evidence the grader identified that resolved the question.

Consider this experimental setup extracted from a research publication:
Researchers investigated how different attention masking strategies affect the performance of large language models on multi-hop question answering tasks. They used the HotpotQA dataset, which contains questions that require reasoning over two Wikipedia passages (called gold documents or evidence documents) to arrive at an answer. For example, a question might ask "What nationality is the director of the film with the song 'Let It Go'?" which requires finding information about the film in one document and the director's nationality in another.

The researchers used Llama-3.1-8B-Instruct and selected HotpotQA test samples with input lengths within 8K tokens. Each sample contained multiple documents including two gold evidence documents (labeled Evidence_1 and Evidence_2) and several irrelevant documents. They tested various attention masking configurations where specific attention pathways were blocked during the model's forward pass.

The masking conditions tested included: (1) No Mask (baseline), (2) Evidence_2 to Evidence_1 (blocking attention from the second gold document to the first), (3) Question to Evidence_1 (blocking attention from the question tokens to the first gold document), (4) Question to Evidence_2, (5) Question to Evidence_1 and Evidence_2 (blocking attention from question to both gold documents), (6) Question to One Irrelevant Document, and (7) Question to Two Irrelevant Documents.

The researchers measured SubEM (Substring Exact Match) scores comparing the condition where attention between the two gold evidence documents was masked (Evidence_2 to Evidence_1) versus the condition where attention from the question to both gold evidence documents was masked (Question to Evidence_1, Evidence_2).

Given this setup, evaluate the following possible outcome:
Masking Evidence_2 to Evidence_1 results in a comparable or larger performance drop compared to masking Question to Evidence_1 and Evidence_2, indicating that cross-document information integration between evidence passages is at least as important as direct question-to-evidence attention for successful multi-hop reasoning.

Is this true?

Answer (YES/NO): NO